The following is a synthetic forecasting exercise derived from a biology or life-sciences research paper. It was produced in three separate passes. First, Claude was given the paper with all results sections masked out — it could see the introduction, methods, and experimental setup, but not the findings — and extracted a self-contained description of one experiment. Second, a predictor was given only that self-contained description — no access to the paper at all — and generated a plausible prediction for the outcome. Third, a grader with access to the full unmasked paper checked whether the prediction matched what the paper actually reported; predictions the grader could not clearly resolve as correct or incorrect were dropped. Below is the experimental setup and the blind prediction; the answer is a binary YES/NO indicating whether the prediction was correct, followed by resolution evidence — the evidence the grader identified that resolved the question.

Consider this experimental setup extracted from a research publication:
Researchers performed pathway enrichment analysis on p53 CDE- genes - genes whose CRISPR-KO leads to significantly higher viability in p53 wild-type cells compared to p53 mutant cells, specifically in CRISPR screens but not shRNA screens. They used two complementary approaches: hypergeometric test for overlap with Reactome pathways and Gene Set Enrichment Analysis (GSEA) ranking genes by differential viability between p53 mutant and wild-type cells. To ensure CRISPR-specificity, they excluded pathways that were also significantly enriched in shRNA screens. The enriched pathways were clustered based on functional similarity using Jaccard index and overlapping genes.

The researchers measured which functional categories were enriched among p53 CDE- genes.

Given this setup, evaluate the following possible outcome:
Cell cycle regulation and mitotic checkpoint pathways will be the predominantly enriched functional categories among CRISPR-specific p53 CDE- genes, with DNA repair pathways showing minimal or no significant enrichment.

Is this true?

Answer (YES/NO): YES